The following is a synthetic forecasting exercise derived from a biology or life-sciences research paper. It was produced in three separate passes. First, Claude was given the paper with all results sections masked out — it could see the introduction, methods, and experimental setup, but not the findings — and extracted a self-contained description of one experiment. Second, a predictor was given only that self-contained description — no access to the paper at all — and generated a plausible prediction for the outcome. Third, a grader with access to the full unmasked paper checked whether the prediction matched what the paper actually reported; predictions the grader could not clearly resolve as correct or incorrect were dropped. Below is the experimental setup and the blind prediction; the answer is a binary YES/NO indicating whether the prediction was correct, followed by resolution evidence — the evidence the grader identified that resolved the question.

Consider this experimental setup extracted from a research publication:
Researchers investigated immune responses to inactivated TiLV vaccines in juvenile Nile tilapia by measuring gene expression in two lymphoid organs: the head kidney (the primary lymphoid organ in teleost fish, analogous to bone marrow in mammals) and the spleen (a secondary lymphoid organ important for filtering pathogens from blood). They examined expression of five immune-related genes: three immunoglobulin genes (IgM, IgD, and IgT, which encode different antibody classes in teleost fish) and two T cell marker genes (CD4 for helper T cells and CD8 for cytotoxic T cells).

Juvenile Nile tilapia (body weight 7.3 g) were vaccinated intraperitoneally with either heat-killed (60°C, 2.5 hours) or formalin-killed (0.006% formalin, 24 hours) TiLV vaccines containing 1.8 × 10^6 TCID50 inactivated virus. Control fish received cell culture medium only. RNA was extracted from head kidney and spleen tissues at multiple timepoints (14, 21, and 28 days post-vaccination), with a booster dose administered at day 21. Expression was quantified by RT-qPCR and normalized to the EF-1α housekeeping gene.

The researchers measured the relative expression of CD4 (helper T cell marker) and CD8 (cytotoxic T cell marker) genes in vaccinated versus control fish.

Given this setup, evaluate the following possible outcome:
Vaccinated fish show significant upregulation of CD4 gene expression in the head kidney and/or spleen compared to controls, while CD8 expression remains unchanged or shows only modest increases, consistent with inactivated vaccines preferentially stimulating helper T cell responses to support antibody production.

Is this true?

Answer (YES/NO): NO